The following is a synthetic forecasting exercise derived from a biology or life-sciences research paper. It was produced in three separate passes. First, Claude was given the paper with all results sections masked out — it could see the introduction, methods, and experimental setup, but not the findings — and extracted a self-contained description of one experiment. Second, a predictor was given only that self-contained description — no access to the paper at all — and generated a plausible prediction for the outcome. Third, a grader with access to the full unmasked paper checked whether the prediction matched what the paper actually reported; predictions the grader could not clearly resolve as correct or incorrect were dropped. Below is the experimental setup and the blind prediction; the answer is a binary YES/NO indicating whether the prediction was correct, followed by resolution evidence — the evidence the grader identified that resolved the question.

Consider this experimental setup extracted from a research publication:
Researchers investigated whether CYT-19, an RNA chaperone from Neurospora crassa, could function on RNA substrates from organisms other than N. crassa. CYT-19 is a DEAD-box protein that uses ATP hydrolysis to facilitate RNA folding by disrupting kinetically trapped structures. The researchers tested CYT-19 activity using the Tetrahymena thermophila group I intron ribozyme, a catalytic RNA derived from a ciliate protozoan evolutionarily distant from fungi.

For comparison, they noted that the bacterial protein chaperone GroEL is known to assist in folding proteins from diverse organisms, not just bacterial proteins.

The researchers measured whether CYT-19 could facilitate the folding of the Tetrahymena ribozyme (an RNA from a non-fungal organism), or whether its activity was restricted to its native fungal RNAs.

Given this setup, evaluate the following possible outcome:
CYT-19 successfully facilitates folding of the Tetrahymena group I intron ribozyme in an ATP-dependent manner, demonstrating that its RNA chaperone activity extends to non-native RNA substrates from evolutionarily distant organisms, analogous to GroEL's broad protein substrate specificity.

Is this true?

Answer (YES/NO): YES